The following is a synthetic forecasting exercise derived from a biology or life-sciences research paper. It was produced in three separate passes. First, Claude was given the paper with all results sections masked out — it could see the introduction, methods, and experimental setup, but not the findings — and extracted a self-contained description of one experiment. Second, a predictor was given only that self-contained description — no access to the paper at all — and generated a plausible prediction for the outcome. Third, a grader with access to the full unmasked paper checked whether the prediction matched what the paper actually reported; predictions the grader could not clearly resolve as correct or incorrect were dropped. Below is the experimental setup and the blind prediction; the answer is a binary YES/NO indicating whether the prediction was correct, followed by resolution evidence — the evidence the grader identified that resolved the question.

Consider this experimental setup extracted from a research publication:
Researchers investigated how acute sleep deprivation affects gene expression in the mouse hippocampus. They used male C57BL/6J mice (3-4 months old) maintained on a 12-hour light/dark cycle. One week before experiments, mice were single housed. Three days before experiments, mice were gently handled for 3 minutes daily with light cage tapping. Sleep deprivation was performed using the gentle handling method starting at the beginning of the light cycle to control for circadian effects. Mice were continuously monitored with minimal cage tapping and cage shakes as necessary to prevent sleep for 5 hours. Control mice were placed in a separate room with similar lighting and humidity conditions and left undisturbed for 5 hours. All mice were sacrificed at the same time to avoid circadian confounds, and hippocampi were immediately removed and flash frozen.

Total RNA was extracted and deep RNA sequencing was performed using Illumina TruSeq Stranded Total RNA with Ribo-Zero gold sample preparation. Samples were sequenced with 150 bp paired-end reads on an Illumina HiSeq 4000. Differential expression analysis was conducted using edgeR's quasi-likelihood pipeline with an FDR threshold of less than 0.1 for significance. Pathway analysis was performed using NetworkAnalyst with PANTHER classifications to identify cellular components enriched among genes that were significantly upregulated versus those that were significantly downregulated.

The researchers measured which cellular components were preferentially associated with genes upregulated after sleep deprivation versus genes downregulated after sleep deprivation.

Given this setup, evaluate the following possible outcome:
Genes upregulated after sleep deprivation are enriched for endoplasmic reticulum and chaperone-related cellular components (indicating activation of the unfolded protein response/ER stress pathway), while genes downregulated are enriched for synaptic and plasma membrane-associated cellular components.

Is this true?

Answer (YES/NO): NO